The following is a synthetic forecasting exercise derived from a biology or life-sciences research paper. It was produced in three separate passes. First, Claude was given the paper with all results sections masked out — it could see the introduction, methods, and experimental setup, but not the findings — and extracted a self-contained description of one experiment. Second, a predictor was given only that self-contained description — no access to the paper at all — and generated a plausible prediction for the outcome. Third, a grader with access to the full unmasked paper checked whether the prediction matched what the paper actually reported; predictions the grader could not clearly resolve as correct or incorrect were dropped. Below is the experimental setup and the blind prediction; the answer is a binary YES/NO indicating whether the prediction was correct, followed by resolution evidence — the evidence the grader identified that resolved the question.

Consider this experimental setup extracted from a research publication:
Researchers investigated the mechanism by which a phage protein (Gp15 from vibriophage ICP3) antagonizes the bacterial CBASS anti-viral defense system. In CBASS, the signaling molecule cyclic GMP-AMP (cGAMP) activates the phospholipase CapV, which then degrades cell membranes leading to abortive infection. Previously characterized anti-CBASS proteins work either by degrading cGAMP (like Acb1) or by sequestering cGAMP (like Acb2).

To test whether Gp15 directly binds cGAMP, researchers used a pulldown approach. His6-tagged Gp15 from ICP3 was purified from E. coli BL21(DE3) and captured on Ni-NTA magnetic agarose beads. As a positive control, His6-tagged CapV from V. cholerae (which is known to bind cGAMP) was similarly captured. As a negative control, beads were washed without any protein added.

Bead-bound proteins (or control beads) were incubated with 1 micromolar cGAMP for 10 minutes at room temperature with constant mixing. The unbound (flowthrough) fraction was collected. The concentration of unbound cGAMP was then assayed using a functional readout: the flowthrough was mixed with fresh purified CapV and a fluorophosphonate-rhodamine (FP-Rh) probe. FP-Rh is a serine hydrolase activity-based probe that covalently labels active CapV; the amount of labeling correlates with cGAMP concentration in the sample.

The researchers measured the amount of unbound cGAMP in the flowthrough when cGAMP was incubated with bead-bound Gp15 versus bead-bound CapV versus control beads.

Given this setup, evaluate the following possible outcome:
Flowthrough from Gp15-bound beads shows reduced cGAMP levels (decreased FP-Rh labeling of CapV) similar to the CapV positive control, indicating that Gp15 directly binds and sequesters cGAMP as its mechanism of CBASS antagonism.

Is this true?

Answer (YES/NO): NO